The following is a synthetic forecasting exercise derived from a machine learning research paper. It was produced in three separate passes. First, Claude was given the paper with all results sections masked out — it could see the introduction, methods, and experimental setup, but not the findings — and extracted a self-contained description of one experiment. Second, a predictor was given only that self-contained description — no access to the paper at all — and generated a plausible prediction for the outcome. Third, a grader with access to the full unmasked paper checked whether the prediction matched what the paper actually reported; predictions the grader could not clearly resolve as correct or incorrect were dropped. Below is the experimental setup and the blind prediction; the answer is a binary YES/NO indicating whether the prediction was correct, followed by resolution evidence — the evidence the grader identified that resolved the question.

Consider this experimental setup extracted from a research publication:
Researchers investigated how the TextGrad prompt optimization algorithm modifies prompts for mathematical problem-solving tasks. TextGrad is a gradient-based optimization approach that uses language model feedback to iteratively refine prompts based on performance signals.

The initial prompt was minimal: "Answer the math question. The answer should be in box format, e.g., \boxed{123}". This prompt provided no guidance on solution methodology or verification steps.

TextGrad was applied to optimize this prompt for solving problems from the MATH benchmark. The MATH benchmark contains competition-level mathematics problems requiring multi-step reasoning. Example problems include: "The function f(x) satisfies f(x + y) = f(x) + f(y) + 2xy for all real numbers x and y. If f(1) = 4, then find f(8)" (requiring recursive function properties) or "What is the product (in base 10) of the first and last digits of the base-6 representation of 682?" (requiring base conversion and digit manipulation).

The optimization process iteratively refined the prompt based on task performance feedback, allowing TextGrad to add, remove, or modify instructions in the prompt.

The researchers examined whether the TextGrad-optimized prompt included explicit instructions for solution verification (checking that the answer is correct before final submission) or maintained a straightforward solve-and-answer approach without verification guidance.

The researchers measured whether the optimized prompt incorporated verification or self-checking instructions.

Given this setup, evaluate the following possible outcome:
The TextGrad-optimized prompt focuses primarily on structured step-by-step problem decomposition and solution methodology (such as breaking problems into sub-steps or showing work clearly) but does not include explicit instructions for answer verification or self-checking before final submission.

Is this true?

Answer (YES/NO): NO